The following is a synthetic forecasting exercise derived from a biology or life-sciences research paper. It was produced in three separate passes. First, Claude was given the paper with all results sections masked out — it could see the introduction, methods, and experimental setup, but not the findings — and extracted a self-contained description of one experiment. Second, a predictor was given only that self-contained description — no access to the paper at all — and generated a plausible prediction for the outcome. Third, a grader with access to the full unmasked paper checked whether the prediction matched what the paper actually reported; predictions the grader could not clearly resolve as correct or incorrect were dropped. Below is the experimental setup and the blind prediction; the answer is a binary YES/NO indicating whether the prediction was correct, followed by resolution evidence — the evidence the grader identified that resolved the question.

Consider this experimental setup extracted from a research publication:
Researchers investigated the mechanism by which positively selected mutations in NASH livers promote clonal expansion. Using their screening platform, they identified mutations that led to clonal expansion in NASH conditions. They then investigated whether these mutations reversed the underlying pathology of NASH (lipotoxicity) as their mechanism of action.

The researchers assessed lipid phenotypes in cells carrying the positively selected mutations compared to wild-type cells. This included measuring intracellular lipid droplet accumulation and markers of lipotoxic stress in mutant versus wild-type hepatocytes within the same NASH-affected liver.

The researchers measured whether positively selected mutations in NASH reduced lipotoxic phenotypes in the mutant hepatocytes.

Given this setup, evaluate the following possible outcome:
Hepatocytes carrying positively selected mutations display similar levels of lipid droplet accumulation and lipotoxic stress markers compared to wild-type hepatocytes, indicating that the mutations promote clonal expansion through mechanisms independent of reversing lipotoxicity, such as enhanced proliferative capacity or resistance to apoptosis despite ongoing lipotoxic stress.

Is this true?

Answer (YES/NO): NO